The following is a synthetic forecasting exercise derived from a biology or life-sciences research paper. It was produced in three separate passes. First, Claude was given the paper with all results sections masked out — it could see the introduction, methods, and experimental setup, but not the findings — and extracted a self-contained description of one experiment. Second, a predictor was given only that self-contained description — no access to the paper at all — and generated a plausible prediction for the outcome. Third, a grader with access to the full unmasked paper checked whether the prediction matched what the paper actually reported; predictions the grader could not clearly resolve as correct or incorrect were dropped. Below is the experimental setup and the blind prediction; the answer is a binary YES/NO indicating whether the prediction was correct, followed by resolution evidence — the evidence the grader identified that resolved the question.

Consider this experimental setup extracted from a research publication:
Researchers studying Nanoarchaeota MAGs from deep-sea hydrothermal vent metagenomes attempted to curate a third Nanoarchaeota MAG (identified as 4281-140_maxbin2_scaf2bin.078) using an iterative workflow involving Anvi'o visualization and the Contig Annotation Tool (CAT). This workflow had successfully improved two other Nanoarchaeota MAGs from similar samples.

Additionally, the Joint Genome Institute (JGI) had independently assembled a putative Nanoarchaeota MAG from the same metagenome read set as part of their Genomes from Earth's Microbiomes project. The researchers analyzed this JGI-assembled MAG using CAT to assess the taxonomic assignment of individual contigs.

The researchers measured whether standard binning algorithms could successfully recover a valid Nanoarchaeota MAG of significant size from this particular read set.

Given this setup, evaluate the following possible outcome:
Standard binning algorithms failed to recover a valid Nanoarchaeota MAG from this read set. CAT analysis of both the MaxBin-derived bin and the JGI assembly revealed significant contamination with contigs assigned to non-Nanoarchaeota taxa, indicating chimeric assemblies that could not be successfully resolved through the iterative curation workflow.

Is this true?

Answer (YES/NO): YES